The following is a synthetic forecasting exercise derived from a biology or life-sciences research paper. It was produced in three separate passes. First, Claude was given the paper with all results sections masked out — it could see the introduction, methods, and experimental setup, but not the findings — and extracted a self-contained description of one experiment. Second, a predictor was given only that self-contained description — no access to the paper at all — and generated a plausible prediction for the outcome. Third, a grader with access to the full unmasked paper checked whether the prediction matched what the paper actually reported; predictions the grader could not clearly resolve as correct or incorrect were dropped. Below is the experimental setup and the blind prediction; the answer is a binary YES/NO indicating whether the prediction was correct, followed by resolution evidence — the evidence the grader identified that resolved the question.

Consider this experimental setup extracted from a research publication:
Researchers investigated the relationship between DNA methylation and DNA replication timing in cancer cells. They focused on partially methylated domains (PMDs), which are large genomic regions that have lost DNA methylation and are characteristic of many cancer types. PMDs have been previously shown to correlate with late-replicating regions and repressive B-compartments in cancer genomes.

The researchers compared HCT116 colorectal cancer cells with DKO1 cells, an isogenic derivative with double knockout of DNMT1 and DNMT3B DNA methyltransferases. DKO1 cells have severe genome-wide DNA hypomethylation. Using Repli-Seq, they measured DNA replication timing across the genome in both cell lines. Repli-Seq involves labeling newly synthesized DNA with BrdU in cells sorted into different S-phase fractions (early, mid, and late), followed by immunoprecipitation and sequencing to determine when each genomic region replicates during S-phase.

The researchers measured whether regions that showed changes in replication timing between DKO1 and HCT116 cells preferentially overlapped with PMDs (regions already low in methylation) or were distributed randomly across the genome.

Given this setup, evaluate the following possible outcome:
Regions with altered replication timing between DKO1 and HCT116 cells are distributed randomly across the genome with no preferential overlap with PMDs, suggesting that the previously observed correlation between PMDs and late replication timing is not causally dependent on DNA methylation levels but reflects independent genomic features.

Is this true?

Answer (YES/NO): NO